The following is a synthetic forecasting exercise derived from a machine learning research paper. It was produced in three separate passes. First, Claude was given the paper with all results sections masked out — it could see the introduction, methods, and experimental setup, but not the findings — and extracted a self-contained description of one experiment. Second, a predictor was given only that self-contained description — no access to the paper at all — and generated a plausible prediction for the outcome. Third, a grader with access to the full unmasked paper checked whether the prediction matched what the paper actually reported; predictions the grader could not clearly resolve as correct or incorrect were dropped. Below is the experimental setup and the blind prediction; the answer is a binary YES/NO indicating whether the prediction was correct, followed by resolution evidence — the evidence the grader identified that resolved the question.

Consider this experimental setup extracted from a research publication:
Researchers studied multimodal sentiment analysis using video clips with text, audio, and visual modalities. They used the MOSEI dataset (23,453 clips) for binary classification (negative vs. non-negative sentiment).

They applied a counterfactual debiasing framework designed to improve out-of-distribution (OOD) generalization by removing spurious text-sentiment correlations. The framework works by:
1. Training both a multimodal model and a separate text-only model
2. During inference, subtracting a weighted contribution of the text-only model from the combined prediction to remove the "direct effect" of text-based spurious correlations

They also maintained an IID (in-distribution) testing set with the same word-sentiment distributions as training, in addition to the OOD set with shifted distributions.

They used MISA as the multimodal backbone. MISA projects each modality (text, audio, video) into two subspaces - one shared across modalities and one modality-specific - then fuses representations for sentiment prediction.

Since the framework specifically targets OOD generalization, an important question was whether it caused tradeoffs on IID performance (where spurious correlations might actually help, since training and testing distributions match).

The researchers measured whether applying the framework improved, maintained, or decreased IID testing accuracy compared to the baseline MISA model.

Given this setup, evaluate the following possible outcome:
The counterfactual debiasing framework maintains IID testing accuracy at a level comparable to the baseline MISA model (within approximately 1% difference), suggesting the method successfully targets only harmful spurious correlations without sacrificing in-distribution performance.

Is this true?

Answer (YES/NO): NO